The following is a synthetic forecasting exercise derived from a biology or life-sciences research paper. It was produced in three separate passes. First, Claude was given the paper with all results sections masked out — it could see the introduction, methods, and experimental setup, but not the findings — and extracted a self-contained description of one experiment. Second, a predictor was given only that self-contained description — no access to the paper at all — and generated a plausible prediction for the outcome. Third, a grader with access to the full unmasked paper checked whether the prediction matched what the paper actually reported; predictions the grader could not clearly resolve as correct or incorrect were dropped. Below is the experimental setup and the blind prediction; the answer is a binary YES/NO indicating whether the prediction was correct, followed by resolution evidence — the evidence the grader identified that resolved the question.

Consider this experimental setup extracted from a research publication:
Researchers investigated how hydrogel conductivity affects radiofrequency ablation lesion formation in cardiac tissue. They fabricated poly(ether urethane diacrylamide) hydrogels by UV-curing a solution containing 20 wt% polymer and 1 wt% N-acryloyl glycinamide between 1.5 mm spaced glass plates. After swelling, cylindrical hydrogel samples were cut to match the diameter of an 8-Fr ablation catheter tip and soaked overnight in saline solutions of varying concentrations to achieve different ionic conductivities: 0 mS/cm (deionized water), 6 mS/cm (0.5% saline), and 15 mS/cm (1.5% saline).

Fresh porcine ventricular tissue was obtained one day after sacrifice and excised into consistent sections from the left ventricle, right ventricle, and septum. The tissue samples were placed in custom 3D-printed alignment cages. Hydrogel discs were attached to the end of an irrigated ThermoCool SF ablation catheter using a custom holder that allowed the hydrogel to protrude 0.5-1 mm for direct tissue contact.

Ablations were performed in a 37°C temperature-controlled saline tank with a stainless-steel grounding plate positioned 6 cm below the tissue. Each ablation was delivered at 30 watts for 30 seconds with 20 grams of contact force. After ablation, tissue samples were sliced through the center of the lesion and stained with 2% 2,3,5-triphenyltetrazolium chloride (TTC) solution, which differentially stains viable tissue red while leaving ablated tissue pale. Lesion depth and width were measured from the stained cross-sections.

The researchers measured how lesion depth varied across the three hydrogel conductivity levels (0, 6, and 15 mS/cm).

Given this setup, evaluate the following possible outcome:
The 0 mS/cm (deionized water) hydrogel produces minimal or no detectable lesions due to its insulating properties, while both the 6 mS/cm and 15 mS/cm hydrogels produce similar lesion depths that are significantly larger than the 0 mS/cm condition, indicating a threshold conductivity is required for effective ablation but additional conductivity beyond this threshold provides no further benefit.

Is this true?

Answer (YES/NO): NO